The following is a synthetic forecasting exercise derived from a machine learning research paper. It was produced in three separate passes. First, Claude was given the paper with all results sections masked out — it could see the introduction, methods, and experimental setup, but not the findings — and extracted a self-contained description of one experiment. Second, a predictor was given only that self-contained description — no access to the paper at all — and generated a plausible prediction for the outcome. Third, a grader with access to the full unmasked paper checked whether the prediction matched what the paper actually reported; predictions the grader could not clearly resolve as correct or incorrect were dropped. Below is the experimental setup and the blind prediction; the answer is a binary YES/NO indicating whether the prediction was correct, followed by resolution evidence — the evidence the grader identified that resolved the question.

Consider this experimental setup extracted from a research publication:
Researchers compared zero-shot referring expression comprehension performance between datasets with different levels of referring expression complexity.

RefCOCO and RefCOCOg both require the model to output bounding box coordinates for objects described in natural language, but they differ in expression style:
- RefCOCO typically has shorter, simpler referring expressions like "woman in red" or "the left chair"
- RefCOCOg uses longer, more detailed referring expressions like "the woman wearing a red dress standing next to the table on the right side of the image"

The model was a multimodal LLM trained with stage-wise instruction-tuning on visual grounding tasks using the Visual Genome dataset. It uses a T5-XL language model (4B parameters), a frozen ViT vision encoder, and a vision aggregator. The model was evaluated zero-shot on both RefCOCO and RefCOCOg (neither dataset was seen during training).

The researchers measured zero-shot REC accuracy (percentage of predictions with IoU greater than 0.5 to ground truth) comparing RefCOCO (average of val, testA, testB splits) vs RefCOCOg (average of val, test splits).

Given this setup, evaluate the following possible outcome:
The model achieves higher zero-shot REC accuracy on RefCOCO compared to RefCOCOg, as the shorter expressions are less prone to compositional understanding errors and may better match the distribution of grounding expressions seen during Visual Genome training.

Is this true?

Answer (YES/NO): NO